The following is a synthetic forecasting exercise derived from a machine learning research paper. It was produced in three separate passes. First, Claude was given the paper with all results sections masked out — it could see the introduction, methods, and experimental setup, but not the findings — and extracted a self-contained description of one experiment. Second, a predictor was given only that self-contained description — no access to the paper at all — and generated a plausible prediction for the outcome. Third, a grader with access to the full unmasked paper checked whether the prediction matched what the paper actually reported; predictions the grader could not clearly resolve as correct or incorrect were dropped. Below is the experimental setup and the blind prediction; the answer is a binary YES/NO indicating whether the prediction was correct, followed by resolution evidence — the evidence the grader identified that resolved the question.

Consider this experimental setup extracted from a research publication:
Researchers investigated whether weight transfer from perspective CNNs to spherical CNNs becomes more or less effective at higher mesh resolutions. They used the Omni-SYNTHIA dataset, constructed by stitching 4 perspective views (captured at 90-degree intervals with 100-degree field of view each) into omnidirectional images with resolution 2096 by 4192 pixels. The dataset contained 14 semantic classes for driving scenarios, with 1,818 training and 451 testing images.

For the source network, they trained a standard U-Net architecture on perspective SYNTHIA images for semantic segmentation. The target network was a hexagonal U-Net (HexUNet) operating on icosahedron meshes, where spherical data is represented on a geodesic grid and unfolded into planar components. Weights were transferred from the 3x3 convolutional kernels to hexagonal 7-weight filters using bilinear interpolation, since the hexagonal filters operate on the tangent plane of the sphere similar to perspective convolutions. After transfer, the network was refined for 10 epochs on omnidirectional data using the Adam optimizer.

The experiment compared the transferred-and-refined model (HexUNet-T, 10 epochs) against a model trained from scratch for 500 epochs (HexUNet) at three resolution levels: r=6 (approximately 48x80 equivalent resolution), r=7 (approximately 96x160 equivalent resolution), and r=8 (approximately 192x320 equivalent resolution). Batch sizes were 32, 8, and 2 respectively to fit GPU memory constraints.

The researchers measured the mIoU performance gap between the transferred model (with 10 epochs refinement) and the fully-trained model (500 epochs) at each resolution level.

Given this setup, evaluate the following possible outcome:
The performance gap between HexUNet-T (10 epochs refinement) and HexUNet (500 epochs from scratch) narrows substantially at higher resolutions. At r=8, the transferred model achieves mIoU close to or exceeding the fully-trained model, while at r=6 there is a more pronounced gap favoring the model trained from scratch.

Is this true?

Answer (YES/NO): YES